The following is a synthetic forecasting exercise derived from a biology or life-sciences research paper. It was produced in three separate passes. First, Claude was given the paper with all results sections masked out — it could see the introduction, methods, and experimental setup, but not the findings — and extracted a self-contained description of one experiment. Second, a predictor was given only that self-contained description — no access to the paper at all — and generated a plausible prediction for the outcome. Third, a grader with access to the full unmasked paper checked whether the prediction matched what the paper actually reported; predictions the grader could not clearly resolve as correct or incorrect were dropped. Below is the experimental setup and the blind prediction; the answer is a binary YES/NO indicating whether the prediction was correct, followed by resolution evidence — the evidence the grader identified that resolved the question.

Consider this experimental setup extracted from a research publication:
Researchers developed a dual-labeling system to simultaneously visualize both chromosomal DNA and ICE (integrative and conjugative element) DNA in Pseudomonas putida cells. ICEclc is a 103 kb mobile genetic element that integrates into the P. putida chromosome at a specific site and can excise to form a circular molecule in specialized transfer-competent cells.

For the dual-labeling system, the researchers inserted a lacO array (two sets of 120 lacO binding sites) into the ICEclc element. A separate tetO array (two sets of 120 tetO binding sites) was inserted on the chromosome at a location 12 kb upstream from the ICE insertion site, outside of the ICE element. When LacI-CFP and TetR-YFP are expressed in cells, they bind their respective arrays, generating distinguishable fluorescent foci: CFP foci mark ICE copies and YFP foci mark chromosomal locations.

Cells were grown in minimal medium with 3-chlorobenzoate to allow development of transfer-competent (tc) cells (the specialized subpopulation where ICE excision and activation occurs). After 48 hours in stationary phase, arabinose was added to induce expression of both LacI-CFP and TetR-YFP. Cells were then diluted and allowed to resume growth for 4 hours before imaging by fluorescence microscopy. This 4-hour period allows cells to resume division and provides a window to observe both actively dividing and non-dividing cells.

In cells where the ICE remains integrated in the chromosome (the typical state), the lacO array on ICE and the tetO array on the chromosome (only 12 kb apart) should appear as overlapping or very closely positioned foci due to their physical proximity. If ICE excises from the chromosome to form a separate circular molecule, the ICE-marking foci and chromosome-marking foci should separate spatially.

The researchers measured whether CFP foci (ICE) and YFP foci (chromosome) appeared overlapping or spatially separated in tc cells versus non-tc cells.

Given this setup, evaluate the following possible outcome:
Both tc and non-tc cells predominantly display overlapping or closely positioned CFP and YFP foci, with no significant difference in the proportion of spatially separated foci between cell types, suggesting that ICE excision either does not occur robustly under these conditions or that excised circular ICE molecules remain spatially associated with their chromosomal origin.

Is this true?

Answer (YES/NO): NO